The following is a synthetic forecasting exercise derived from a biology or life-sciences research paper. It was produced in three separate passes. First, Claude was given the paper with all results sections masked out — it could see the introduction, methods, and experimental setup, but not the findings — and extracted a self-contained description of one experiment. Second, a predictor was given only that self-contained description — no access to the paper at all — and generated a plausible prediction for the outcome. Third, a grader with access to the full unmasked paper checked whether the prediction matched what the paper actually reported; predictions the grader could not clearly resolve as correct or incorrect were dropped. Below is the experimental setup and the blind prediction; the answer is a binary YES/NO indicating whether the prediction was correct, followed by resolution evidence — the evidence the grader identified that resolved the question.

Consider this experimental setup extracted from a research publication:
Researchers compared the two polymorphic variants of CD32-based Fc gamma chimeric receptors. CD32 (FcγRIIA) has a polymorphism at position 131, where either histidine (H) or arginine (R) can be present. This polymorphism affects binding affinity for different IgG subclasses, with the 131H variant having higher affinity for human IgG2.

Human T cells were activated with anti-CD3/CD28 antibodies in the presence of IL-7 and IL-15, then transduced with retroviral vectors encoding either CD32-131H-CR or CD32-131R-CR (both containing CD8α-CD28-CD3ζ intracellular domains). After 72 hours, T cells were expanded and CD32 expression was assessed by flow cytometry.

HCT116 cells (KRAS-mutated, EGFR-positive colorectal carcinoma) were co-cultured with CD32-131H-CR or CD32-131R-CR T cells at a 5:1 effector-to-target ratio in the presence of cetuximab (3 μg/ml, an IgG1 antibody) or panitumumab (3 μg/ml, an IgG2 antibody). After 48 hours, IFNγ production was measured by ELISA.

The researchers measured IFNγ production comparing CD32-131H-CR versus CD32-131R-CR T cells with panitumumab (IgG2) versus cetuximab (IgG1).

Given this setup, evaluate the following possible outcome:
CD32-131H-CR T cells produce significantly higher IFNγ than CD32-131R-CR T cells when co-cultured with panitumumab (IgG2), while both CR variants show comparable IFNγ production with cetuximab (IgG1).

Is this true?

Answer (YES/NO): NO